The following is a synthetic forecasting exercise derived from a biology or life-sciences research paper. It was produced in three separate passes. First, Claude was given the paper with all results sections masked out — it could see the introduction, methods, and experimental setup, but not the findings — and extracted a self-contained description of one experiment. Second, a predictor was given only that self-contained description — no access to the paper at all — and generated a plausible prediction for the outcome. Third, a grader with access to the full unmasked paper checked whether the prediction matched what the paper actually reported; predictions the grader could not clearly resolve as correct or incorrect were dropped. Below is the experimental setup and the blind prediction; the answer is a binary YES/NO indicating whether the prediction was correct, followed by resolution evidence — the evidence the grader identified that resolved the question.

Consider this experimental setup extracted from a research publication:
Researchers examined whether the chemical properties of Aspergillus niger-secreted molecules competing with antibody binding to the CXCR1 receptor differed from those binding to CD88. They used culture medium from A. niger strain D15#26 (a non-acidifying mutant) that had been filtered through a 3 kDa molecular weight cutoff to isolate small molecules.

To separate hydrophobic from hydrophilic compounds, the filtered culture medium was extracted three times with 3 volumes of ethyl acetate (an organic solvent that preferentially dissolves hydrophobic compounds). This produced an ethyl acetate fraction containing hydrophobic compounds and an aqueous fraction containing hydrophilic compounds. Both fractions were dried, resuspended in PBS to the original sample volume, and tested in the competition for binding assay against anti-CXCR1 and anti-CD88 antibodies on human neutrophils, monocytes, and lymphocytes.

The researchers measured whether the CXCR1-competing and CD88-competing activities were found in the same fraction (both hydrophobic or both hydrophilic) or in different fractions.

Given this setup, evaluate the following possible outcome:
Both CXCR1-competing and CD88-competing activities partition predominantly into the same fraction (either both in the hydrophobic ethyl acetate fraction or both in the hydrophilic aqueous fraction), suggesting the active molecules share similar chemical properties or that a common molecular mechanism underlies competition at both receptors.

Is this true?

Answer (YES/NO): YES